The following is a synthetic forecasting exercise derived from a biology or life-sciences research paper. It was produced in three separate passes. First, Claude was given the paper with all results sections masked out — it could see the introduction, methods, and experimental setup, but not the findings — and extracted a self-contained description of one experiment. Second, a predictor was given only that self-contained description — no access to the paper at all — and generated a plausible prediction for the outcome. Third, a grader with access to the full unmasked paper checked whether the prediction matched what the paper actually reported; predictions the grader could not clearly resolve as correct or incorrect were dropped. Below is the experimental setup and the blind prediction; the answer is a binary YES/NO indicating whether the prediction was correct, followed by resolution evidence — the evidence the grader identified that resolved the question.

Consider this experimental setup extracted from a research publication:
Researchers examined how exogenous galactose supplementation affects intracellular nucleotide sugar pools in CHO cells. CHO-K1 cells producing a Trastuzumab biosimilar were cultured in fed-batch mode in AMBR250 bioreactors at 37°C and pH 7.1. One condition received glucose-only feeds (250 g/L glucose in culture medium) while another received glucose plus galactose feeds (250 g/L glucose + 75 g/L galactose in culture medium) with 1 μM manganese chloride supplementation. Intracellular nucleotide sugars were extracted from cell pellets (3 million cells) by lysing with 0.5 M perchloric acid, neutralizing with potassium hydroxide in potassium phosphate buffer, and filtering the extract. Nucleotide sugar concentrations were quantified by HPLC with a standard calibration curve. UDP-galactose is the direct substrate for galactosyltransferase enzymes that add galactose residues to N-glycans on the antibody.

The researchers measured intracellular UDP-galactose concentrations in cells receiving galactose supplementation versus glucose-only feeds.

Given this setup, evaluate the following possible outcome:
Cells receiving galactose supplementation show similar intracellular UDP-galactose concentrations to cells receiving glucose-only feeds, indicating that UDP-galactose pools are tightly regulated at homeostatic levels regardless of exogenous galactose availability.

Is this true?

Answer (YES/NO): NO